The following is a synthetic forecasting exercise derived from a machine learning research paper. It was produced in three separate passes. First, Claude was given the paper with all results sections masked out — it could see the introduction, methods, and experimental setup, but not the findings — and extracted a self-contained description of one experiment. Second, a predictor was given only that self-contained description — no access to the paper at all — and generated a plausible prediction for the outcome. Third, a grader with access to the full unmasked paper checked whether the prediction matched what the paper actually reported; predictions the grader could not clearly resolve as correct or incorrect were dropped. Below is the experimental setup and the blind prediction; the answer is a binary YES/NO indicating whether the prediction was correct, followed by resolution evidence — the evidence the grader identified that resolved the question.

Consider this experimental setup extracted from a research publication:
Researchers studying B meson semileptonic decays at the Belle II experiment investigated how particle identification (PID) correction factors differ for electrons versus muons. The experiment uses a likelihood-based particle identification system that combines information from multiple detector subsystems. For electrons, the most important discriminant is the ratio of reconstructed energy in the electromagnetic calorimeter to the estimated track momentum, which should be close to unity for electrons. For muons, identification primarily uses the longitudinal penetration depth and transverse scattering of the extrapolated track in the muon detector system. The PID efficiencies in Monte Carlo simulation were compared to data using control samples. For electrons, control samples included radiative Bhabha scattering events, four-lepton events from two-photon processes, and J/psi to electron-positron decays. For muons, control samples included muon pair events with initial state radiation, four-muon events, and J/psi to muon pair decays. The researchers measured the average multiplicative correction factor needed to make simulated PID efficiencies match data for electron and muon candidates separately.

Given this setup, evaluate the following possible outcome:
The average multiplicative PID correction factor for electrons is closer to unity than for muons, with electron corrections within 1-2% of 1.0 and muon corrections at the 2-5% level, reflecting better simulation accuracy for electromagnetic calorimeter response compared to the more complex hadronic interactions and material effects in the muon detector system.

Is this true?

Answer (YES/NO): NO